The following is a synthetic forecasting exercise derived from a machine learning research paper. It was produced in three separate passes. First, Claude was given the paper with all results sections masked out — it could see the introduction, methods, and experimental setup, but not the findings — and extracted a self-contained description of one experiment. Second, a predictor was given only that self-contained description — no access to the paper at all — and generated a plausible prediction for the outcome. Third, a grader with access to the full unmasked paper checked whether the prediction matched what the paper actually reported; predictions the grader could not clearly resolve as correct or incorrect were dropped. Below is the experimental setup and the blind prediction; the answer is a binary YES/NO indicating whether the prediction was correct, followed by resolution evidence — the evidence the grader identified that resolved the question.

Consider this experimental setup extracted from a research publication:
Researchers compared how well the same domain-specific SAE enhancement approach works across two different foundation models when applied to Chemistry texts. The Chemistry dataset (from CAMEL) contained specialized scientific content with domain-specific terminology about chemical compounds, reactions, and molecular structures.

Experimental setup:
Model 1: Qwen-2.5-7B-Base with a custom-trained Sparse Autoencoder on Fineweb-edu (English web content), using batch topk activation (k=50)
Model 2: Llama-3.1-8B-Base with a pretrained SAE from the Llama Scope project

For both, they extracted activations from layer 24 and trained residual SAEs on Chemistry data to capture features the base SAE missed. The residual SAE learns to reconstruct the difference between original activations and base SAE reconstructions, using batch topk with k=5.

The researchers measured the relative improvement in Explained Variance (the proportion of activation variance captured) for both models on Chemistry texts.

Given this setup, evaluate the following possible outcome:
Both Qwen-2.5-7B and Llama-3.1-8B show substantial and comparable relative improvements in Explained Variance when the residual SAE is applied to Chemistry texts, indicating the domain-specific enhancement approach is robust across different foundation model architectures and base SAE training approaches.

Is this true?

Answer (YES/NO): YES